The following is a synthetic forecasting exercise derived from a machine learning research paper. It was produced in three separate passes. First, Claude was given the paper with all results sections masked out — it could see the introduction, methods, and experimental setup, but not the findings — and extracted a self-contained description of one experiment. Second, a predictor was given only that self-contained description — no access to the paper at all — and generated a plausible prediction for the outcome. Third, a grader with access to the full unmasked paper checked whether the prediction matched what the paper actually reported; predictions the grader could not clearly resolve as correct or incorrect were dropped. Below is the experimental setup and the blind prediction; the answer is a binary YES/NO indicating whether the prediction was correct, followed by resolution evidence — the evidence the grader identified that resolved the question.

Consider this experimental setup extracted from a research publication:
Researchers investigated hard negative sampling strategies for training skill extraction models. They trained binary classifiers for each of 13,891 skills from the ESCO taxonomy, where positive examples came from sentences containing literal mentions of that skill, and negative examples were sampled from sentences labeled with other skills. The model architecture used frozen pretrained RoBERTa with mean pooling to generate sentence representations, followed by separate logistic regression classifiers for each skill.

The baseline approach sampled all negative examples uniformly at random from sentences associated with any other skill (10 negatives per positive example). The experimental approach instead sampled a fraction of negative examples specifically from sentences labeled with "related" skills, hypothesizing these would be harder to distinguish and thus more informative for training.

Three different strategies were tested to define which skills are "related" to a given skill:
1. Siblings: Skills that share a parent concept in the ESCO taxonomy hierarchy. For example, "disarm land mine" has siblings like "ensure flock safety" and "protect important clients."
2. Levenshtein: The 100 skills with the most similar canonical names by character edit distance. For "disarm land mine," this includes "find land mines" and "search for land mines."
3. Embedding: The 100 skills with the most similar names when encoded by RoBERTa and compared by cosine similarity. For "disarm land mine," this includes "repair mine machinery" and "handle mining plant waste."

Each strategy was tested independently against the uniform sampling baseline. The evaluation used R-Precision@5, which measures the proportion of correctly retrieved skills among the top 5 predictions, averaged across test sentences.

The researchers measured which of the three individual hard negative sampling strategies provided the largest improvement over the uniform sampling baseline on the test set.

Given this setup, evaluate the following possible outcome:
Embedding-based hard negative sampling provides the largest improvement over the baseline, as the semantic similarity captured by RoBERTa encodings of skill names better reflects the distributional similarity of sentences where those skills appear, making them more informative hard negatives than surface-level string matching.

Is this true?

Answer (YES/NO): NO